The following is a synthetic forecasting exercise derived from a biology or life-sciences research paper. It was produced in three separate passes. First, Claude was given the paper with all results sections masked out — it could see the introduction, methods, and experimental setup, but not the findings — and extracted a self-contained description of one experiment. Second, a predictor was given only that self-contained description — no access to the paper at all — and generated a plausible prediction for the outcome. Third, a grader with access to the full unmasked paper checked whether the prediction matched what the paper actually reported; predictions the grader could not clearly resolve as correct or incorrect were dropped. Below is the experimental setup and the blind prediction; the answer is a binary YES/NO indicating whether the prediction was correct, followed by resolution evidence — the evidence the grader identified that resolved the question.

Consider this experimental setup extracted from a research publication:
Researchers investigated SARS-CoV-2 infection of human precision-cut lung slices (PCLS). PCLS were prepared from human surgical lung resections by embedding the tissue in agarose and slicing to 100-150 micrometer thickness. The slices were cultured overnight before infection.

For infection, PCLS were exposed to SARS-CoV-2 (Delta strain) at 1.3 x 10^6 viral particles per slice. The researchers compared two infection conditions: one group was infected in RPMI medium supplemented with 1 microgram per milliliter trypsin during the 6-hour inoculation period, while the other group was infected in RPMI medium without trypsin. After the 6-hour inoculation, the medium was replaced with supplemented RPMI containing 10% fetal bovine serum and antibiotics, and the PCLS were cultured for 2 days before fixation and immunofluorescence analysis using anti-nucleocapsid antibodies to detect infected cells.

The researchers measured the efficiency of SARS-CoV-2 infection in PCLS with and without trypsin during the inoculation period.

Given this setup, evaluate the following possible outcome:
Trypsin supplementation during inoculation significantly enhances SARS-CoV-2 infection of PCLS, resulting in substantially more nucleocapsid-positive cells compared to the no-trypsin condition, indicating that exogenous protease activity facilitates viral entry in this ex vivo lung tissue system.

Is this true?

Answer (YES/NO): YES